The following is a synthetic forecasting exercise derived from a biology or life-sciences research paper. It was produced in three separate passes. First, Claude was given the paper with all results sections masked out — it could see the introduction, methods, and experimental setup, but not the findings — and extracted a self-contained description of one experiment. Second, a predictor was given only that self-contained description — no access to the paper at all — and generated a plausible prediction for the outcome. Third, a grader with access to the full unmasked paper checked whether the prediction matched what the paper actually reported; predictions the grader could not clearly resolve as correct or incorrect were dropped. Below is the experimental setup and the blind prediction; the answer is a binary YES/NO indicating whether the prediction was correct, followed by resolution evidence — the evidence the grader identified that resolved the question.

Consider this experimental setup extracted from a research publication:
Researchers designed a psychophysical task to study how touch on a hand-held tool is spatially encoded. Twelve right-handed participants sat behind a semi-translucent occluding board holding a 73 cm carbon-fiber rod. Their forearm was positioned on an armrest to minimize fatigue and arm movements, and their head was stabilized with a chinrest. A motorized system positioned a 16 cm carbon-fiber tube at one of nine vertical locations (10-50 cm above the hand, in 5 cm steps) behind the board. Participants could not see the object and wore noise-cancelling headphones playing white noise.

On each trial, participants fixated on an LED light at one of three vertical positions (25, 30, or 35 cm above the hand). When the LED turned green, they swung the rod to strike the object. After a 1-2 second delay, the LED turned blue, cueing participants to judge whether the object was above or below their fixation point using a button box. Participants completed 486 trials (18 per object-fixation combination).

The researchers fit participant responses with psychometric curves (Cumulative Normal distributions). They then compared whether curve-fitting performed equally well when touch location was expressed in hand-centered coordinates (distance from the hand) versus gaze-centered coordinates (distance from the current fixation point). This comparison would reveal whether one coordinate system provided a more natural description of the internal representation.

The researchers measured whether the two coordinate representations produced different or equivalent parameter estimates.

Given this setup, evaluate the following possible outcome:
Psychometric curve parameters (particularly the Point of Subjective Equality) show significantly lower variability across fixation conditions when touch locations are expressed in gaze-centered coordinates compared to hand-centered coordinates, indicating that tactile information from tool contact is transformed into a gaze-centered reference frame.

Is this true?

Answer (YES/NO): YES